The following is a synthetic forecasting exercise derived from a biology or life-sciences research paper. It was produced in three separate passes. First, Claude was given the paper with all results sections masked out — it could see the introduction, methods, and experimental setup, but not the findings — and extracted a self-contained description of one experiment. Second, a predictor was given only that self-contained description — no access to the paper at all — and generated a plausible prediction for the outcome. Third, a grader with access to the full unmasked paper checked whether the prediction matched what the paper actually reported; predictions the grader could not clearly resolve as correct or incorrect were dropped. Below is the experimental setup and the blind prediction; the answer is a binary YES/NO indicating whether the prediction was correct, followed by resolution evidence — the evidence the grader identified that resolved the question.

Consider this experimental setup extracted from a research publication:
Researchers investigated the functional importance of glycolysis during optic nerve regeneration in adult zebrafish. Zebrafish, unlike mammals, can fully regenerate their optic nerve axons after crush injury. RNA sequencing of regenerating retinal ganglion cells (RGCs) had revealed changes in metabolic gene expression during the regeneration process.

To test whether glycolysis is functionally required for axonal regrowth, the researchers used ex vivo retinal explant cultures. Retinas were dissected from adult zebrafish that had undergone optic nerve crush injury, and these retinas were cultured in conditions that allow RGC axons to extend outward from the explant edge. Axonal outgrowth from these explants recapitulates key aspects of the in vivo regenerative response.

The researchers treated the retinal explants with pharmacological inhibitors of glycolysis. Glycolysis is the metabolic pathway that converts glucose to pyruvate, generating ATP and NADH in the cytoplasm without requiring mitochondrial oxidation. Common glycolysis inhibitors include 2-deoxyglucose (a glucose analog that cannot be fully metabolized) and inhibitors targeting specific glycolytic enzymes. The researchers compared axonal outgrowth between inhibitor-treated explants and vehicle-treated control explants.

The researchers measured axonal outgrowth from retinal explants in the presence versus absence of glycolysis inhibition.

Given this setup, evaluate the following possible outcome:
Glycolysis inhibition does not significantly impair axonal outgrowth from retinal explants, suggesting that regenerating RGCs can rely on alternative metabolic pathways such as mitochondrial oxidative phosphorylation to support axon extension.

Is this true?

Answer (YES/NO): NO